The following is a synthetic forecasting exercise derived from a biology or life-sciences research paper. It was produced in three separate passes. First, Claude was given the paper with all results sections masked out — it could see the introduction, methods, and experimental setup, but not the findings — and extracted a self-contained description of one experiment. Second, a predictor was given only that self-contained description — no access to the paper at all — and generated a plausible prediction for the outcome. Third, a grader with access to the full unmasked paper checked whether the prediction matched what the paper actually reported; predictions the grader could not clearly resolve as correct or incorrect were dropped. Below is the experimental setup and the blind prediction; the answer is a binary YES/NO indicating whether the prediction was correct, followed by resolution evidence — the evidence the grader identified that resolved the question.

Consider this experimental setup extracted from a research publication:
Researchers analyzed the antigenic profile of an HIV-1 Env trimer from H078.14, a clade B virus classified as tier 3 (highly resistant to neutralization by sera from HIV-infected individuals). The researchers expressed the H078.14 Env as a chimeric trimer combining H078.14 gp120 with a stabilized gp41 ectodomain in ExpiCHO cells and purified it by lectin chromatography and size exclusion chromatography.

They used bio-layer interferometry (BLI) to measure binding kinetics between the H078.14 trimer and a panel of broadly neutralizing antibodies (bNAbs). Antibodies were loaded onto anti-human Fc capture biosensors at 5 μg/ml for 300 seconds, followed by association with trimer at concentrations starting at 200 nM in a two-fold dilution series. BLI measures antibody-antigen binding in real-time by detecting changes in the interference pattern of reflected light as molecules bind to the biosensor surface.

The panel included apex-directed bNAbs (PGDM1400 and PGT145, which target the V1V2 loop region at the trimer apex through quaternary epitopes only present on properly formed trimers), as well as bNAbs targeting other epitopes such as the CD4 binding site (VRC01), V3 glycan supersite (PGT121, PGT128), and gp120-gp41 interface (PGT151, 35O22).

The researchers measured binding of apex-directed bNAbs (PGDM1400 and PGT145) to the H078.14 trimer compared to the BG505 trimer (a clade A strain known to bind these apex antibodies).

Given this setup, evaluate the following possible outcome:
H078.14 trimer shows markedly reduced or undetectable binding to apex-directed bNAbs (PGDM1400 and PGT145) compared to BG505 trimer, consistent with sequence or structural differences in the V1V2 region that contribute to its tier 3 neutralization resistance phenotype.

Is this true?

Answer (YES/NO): YES